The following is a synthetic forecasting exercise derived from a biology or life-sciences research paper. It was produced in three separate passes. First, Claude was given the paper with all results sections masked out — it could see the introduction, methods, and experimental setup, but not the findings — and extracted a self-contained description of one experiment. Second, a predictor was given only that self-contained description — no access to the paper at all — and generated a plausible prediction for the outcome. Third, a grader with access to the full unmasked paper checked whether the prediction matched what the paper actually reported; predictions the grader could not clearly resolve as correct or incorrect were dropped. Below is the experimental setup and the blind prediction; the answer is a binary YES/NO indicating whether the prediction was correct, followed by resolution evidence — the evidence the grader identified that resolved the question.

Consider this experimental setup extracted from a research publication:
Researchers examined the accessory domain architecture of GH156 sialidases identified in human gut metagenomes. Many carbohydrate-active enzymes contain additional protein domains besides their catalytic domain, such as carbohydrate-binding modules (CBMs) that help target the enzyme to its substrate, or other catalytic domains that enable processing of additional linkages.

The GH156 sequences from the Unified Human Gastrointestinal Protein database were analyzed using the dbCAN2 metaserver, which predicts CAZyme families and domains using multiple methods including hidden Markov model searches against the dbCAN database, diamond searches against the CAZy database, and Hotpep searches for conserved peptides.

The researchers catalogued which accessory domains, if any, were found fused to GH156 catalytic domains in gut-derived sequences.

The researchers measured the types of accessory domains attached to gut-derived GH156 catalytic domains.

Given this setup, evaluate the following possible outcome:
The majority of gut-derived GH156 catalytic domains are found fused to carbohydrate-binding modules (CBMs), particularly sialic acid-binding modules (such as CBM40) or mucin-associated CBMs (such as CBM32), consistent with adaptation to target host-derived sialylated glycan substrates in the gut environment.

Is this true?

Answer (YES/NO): NO